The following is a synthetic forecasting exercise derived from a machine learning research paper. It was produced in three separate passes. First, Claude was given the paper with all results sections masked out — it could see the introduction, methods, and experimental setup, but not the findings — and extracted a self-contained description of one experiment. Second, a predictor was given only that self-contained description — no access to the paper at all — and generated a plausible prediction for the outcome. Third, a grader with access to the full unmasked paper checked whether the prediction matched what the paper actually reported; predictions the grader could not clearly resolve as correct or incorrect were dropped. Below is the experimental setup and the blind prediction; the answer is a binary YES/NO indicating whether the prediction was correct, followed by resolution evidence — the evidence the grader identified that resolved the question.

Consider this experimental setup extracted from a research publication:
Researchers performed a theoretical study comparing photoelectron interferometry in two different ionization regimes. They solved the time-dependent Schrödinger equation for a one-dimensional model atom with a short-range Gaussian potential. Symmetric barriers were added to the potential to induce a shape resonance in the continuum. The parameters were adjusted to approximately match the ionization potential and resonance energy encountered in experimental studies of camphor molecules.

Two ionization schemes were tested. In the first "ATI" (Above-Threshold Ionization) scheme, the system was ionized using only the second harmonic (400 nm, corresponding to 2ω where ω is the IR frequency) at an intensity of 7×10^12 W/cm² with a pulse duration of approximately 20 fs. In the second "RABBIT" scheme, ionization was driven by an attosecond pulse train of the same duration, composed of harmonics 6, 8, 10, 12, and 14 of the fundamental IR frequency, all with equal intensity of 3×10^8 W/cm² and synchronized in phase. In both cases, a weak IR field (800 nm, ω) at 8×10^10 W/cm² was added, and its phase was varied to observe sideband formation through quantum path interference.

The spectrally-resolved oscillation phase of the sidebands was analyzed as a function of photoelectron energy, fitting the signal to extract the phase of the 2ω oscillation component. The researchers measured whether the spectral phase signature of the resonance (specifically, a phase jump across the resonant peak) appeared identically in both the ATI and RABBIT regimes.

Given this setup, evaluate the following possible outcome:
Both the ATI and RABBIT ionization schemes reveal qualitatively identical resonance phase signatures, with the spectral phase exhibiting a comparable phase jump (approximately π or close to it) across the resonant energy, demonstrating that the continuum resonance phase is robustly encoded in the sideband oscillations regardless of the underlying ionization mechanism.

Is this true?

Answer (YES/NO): YES